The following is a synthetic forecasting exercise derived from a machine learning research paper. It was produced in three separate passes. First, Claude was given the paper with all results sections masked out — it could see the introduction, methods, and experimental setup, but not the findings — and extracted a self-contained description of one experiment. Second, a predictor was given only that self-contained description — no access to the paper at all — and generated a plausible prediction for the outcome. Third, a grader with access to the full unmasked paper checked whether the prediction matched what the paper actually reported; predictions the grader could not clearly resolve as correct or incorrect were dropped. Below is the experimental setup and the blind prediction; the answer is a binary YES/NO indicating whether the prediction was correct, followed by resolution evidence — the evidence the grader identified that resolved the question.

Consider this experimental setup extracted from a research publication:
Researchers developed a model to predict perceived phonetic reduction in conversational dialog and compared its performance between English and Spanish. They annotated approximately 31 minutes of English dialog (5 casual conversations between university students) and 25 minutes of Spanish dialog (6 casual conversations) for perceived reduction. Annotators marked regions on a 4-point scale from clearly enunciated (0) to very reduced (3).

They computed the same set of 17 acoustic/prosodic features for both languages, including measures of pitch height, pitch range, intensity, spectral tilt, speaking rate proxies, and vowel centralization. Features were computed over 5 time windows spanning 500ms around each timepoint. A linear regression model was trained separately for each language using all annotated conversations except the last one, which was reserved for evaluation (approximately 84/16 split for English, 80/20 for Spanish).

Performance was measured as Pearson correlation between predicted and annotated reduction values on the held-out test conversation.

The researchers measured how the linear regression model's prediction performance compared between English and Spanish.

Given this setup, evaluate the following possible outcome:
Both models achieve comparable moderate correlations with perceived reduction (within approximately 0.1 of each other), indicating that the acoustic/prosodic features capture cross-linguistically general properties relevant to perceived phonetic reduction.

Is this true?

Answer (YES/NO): NO